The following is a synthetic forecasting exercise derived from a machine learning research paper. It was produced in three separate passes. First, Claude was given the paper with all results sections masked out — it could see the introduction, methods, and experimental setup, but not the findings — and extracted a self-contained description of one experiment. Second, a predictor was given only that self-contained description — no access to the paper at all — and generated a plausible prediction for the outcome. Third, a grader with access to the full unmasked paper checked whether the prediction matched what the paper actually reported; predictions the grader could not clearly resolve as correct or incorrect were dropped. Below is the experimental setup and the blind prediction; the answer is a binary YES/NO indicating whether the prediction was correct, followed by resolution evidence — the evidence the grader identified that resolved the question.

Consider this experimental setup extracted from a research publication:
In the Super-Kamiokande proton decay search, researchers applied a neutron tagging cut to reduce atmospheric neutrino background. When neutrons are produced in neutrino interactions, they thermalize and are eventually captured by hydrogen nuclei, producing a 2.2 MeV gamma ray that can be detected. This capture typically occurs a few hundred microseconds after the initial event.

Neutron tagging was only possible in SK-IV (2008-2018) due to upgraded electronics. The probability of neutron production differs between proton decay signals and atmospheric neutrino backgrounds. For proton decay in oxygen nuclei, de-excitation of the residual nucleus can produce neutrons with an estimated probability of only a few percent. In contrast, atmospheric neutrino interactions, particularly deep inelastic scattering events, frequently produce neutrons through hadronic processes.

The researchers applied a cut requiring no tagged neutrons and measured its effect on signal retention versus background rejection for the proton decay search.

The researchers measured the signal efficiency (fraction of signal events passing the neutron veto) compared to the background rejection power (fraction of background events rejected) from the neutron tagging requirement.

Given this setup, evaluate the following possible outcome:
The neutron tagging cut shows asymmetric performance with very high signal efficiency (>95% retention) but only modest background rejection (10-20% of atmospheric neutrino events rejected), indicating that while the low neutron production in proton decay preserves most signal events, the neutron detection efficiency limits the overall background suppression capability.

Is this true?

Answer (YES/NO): NO